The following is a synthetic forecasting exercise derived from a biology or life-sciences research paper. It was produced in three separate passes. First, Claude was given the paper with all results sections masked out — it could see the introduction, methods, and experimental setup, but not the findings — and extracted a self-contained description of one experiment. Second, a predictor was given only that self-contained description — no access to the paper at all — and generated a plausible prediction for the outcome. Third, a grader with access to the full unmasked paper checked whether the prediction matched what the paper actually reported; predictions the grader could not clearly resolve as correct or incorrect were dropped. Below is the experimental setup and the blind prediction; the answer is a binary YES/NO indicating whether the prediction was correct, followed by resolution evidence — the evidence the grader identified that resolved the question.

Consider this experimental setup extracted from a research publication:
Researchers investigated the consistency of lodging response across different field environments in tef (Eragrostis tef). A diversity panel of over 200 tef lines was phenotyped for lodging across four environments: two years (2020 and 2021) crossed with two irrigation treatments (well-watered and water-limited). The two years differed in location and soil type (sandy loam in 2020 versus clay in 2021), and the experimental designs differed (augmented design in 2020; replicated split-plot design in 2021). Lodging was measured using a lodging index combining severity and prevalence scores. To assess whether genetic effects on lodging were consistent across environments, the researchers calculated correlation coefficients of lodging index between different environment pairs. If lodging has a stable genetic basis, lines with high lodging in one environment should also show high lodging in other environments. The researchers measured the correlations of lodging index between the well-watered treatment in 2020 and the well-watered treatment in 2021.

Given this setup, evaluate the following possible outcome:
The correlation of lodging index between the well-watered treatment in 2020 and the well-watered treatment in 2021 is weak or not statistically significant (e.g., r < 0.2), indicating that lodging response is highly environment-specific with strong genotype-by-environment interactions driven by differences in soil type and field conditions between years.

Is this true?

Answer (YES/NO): NO